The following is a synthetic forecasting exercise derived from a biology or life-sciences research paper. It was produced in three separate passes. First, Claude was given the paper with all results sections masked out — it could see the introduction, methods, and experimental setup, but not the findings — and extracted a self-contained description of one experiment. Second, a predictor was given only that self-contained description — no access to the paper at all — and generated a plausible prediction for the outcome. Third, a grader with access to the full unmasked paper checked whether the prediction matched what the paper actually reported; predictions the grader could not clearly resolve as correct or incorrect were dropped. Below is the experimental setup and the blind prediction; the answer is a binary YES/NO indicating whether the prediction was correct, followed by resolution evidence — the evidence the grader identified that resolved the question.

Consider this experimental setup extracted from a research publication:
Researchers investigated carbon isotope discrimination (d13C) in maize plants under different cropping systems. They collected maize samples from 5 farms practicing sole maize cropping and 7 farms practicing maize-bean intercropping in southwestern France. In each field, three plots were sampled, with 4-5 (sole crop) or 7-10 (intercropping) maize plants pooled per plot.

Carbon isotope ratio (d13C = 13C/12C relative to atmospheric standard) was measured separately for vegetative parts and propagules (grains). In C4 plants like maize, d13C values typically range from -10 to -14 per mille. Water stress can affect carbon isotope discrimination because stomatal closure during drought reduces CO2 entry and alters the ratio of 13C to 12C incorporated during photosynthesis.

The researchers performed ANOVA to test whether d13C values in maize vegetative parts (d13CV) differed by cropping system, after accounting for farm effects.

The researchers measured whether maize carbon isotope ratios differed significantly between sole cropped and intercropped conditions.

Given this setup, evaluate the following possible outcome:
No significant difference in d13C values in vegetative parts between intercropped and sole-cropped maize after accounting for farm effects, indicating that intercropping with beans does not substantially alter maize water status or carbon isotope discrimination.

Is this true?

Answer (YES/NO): YES